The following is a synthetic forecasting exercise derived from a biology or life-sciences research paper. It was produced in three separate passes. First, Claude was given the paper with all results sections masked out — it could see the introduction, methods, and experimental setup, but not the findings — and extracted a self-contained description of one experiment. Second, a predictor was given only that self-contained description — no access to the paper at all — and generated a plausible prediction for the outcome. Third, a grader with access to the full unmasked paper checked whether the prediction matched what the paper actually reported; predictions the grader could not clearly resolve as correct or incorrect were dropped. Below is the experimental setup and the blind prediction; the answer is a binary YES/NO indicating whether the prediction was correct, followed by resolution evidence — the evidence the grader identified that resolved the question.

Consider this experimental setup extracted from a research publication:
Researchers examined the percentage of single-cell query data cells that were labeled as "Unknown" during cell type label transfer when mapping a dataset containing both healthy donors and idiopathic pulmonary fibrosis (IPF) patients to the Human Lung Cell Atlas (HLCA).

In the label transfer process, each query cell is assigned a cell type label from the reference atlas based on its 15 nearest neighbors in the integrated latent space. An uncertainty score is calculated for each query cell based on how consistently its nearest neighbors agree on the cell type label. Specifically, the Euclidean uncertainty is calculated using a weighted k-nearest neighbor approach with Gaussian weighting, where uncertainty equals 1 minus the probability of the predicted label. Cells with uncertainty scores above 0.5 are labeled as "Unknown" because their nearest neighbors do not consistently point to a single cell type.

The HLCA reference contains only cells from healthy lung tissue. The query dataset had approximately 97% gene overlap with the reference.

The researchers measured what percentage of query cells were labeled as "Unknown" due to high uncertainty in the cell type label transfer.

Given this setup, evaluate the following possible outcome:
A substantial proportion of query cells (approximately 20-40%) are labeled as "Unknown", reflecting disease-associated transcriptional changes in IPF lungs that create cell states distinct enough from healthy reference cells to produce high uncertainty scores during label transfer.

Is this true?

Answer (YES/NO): NO